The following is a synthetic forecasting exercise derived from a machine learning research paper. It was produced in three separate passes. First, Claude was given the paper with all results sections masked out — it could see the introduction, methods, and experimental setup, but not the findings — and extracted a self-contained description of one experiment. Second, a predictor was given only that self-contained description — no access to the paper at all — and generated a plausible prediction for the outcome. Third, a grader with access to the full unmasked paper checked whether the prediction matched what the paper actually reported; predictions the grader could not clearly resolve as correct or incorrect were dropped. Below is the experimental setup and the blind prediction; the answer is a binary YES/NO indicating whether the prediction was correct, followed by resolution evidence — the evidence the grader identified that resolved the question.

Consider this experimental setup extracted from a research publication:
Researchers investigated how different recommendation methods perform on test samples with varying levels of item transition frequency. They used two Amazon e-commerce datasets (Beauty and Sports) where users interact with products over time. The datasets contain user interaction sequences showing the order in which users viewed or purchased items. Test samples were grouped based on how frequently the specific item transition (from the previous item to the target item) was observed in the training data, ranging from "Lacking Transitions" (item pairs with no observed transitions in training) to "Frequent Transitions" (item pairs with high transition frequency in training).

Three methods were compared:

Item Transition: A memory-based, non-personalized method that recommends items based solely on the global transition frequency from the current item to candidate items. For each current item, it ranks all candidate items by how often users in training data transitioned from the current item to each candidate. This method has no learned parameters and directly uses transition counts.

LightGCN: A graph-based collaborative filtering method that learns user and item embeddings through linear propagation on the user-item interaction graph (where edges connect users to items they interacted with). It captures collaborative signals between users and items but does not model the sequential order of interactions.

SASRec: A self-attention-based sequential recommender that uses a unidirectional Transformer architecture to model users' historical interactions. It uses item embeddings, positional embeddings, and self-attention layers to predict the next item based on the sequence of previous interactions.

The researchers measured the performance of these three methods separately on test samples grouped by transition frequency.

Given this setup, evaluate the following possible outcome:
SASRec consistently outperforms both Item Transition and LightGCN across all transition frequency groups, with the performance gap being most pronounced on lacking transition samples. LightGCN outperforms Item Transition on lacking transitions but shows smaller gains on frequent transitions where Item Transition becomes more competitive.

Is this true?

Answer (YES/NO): NO